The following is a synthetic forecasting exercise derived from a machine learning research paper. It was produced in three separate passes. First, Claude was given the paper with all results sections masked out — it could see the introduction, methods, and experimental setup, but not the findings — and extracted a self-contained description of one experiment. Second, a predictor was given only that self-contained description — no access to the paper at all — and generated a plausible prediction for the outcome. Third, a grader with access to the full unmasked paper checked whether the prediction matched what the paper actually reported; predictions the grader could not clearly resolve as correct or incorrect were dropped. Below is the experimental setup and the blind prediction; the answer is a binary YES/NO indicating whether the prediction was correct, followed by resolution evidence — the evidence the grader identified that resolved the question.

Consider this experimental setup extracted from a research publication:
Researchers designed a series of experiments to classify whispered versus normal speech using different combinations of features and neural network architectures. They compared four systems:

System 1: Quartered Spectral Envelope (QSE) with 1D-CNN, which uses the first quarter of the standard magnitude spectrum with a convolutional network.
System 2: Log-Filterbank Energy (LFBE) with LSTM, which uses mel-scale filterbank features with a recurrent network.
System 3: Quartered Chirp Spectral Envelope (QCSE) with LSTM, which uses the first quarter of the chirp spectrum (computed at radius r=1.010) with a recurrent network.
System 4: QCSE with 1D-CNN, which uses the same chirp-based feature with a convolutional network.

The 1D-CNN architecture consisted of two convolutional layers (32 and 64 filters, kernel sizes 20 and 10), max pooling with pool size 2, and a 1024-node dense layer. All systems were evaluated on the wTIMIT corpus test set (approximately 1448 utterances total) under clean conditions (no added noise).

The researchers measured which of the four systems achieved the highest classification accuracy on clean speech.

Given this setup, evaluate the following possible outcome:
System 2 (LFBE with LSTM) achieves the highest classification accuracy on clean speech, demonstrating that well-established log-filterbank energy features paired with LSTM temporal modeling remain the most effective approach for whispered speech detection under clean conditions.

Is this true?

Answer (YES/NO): NO